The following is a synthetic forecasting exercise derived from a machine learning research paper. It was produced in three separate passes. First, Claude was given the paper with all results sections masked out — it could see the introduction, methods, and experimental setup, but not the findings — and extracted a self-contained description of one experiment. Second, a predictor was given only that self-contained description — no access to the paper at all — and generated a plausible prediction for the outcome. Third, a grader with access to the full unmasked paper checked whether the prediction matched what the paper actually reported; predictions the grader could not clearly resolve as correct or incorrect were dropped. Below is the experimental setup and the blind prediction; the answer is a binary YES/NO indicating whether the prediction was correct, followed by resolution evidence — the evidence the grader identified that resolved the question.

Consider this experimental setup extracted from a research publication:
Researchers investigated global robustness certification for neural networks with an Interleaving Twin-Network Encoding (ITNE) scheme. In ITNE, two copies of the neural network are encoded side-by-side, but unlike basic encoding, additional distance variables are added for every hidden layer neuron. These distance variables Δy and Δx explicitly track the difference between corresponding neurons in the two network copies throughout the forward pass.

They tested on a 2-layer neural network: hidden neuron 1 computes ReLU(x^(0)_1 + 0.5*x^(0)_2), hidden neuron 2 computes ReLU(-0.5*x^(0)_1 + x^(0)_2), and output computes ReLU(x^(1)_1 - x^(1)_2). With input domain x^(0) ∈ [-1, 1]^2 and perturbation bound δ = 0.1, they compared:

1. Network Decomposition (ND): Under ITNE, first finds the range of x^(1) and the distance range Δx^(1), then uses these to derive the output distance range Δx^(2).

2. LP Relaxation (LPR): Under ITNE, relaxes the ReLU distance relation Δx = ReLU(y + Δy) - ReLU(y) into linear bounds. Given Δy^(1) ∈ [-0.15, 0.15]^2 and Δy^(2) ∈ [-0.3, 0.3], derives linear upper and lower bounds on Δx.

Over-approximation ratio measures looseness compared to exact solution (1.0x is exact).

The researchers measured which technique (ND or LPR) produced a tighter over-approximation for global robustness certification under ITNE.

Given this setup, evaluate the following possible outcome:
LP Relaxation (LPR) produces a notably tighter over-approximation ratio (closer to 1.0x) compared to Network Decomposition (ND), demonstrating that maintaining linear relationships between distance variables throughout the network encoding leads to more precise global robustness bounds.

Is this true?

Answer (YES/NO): YES